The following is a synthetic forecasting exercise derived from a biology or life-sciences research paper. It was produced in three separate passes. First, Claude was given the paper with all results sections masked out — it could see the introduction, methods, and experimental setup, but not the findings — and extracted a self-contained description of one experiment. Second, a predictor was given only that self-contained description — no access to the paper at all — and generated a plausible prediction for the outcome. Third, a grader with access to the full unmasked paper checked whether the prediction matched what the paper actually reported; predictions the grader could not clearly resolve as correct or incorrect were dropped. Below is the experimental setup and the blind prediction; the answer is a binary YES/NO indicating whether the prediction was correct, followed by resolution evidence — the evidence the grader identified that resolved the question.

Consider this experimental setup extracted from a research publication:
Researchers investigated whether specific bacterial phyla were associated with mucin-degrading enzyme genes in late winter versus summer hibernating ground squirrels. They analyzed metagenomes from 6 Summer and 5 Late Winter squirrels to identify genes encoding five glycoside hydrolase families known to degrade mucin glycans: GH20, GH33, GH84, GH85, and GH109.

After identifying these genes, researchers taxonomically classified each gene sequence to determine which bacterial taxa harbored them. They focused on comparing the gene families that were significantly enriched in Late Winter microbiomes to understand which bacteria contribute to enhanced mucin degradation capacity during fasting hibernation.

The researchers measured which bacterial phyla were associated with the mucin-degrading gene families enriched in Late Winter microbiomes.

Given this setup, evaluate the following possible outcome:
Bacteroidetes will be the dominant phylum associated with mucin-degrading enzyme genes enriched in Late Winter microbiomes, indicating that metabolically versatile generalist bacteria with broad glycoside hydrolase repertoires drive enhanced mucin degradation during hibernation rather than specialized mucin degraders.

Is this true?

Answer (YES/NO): NO